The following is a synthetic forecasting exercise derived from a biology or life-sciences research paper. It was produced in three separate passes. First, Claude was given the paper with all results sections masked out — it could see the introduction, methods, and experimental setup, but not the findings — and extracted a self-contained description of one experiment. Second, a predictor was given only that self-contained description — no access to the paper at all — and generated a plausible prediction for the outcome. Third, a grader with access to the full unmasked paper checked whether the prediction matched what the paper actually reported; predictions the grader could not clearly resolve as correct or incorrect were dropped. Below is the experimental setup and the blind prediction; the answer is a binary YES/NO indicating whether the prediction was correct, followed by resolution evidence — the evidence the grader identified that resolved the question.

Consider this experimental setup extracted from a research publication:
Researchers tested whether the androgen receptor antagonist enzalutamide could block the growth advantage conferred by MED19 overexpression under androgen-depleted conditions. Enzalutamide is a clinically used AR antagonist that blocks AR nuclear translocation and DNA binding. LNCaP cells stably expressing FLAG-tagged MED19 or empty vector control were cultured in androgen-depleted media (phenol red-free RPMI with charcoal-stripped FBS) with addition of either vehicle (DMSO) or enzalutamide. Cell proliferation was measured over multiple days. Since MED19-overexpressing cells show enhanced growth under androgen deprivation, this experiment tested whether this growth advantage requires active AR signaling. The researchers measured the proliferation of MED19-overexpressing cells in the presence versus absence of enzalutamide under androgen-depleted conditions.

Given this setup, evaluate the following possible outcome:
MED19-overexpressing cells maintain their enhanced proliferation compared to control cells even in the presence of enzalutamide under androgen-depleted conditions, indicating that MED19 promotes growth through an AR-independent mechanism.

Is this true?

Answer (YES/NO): NO